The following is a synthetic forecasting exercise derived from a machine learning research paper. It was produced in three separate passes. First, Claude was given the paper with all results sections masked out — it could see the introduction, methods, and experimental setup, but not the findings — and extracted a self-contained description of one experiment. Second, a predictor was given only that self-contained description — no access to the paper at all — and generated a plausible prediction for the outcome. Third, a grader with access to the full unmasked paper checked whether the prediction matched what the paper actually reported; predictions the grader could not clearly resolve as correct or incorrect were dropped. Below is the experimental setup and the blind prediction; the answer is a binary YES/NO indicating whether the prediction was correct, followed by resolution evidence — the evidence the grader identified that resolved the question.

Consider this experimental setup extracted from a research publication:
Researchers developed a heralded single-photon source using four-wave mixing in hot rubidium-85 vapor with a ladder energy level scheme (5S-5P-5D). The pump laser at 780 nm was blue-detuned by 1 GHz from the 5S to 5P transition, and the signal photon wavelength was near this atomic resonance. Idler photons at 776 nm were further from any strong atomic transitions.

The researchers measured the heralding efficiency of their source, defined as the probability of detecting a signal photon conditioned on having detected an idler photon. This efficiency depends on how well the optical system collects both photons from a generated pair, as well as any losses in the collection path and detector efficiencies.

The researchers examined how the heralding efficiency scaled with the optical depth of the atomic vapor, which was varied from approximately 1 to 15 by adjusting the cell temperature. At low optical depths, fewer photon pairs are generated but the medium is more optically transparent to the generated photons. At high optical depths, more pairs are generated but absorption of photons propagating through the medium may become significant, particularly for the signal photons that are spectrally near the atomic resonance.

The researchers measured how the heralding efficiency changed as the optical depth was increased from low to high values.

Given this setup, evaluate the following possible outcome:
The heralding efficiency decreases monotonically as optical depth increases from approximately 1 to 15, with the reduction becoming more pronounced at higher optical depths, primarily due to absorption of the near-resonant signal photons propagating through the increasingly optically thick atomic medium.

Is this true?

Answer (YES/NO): NO